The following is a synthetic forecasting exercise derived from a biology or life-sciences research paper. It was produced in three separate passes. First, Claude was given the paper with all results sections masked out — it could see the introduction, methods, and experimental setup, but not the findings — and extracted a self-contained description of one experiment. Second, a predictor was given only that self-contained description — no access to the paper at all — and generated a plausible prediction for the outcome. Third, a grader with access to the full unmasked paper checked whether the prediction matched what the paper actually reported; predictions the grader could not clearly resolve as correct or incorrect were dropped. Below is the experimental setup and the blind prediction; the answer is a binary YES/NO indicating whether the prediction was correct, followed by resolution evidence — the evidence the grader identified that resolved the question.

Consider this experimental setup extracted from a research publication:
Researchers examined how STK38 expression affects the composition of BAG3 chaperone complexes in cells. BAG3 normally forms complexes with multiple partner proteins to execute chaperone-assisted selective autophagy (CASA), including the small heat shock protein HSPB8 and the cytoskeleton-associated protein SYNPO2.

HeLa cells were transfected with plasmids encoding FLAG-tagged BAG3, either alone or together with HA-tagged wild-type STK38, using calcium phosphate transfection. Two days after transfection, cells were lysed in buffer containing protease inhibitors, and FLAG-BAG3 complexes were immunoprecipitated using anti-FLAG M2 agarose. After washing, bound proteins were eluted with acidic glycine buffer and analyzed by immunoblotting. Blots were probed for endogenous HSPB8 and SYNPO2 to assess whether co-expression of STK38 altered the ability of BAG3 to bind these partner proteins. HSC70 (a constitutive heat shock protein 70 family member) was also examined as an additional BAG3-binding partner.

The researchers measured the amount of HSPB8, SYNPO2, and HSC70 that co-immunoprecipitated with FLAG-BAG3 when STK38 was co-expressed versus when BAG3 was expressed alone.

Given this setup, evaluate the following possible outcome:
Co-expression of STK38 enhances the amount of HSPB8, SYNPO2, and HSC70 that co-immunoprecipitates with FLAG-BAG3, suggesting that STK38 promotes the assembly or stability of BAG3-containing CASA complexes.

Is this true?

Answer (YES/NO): NO